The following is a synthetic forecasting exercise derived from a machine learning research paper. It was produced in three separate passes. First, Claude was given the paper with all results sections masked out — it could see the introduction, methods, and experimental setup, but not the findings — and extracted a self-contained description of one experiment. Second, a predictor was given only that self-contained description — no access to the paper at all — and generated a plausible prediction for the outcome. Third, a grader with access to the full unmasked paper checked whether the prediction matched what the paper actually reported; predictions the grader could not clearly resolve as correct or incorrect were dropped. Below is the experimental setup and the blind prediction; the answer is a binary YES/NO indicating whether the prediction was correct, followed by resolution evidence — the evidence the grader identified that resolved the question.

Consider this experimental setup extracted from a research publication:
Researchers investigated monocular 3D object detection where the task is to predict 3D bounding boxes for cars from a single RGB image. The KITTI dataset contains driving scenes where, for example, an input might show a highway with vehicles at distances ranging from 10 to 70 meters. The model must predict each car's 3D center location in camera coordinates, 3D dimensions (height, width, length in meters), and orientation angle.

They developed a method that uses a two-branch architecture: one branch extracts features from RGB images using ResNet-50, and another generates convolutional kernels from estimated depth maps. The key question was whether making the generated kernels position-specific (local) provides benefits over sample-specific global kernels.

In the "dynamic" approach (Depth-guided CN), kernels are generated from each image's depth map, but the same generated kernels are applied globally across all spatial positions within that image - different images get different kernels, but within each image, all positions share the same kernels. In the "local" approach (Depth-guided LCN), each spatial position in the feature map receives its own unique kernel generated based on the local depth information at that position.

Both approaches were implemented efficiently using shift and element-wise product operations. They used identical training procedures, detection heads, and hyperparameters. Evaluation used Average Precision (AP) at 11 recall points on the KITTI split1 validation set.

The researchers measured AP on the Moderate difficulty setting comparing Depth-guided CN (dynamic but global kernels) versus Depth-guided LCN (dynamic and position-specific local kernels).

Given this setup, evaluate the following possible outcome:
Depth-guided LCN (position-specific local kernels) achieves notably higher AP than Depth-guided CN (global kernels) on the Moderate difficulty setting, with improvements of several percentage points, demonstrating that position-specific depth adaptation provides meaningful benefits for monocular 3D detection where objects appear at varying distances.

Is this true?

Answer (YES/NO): NO